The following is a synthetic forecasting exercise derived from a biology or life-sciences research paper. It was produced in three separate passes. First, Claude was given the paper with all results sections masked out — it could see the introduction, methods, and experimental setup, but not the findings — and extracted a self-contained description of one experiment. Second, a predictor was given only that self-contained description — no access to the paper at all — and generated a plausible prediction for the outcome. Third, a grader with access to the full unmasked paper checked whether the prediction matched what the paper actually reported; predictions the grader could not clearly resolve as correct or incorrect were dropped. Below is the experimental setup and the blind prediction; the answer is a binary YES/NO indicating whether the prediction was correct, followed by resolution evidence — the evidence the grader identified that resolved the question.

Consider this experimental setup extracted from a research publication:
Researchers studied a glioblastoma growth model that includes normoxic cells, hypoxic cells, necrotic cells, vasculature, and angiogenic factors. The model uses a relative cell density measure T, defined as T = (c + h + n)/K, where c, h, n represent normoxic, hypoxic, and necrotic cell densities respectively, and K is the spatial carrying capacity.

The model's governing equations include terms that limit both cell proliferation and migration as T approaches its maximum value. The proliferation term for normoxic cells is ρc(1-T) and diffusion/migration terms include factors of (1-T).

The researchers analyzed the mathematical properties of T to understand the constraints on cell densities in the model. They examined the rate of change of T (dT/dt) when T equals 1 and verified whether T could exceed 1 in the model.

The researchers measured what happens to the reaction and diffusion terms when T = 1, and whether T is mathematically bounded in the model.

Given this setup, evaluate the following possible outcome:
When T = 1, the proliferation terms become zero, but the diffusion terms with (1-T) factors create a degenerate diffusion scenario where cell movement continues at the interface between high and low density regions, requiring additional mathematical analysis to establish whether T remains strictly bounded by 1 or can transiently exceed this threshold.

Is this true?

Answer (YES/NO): NO